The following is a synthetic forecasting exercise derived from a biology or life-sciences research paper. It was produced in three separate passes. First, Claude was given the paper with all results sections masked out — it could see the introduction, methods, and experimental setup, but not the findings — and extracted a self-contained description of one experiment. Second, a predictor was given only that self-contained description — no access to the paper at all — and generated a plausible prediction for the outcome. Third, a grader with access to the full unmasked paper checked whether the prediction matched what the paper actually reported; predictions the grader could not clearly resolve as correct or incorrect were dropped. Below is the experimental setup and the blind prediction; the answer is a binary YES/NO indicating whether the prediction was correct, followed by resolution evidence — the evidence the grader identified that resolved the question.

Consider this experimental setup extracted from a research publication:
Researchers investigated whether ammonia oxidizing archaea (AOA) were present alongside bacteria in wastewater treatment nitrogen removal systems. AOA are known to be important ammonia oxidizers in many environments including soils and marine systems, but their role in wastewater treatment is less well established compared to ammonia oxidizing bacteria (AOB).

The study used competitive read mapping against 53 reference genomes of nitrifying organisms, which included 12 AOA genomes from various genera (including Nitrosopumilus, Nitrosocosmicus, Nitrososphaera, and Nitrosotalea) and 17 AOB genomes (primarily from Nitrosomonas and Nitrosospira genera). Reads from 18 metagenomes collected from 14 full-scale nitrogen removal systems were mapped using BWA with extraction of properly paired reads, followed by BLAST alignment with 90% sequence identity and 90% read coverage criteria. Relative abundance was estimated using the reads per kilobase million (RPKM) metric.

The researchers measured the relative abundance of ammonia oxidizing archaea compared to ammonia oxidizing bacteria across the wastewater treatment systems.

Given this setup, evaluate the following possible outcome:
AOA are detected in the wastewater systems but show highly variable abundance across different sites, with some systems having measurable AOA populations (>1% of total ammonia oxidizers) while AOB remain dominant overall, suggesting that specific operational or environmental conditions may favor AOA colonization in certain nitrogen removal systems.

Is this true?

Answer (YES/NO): NO